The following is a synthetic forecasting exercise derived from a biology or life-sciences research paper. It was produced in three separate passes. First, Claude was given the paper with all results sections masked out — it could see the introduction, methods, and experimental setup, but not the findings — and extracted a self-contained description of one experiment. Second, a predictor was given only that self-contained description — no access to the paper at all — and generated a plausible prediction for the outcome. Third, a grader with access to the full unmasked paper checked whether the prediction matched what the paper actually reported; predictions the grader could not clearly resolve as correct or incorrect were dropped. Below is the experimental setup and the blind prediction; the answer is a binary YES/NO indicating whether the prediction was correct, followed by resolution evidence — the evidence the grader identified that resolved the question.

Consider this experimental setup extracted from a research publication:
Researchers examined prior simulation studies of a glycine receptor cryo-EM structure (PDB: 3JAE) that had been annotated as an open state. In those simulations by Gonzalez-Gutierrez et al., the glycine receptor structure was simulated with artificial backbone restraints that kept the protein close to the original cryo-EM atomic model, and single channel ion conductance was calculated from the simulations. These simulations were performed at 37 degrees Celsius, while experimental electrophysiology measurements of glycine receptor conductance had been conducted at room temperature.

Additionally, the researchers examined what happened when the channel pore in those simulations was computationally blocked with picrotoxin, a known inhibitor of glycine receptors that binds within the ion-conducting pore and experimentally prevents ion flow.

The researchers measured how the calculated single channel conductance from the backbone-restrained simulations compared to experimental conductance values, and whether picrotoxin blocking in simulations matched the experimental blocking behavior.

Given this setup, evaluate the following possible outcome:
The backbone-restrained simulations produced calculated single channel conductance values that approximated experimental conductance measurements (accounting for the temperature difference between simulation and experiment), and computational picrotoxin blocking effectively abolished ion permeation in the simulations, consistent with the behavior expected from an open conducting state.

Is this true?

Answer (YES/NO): NO